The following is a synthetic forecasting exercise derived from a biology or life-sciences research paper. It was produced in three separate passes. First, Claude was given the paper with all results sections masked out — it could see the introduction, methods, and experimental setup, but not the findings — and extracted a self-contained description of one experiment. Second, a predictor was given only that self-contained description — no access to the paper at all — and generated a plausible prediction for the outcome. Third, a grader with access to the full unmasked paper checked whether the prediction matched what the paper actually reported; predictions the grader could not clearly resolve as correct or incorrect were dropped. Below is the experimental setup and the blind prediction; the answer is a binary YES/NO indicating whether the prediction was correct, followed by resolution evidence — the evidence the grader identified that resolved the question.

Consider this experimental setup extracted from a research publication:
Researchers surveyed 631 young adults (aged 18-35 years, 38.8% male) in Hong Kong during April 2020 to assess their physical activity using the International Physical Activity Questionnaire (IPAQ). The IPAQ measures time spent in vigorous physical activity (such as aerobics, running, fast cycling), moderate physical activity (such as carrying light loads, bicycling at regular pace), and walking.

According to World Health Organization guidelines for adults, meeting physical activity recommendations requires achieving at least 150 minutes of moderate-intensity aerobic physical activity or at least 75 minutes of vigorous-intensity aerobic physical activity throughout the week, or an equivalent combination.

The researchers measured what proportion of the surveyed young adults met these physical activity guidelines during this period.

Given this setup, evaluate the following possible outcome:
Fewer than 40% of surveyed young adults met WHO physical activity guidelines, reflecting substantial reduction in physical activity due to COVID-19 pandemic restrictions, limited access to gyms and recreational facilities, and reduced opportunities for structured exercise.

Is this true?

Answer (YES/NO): YES